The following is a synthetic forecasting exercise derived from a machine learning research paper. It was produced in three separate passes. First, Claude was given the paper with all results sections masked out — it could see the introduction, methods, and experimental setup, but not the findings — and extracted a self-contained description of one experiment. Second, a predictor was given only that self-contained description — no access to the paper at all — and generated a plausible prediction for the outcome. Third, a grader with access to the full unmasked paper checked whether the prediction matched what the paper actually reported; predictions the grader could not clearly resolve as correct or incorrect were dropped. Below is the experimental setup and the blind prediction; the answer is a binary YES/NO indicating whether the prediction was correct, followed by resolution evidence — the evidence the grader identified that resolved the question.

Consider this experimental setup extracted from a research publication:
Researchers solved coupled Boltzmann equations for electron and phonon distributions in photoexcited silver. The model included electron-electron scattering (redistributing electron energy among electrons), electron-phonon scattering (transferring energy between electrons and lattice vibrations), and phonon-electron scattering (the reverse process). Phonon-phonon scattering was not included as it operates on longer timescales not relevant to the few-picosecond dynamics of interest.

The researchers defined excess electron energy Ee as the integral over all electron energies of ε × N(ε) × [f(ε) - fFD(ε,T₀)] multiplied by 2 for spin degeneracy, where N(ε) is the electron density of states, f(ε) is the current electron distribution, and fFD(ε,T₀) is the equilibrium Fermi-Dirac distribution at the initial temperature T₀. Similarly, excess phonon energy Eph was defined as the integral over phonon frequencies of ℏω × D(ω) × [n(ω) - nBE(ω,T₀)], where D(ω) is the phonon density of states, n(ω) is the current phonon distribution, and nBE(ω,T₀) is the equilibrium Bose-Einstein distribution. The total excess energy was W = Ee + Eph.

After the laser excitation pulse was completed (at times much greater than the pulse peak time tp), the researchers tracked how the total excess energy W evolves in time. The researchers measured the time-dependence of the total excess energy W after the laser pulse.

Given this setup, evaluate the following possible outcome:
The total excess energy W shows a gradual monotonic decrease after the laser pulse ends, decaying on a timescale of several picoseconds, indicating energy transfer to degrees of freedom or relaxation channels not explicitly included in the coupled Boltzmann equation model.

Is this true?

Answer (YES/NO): NO